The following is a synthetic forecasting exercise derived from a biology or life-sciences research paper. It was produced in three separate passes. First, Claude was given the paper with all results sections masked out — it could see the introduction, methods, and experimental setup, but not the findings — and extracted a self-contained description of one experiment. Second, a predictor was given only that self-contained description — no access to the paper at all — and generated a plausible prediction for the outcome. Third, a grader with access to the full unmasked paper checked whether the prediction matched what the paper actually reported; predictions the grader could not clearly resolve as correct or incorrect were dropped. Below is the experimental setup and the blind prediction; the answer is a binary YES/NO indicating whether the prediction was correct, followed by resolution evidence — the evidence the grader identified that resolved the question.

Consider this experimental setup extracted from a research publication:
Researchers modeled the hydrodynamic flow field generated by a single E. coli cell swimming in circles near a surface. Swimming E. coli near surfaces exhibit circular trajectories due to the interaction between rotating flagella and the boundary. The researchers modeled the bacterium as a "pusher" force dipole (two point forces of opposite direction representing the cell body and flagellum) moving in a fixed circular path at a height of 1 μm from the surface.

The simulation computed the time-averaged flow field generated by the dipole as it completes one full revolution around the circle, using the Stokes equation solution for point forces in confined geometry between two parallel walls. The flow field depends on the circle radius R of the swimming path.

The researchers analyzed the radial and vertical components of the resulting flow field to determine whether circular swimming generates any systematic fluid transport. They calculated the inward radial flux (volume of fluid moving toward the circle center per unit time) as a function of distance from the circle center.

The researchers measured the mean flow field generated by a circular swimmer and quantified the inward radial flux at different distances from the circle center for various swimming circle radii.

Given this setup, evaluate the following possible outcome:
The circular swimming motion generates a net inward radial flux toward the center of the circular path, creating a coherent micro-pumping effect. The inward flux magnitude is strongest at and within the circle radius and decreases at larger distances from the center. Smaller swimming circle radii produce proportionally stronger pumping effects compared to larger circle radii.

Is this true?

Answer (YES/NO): NO